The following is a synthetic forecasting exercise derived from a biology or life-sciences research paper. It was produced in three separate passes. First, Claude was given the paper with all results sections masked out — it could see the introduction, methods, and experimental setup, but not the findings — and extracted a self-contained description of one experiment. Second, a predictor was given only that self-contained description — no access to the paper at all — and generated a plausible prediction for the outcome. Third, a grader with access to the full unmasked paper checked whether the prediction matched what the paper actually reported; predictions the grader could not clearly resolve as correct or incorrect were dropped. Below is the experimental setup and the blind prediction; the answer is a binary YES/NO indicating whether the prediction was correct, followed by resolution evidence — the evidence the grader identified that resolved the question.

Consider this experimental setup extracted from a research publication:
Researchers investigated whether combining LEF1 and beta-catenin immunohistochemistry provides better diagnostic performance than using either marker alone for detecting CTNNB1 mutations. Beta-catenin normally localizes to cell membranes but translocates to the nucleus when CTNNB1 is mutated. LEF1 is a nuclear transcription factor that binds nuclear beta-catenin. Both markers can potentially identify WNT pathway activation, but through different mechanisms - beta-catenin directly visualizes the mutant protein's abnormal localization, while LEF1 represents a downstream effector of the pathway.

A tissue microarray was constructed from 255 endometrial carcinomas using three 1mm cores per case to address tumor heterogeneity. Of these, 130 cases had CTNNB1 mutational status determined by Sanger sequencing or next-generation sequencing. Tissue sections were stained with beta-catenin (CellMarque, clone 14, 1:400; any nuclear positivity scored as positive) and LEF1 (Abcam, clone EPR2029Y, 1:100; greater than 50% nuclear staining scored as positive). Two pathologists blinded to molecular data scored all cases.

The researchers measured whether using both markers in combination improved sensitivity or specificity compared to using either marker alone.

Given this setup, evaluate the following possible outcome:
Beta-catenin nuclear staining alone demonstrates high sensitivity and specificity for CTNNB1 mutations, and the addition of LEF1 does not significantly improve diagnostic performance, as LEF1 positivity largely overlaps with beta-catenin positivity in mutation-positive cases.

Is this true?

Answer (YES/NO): NO